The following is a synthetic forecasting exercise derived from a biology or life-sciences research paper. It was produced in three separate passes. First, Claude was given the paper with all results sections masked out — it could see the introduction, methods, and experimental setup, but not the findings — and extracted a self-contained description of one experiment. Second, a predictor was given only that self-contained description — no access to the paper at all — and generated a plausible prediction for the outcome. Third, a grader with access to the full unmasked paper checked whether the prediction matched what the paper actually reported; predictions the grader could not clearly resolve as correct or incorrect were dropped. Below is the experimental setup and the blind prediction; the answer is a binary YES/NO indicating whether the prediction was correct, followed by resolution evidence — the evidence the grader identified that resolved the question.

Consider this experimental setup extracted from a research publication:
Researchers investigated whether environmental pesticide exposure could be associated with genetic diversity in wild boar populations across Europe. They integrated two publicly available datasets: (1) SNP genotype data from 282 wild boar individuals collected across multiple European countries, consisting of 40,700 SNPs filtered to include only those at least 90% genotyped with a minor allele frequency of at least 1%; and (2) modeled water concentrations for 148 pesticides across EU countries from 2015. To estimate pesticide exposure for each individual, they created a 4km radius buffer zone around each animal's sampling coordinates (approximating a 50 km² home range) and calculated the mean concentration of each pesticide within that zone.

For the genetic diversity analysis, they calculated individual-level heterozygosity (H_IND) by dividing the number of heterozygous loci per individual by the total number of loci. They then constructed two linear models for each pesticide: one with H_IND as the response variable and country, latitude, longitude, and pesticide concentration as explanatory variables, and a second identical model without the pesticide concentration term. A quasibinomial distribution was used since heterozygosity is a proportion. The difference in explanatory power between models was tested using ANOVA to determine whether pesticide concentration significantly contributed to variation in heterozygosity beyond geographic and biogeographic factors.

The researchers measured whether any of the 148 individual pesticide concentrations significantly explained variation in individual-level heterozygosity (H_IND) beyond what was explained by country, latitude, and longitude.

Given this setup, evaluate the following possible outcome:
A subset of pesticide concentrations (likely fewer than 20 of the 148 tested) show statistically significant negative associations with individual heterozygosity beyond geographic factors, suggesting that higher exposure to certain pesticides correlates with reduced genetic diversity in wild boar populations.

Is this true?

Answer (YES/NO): NO